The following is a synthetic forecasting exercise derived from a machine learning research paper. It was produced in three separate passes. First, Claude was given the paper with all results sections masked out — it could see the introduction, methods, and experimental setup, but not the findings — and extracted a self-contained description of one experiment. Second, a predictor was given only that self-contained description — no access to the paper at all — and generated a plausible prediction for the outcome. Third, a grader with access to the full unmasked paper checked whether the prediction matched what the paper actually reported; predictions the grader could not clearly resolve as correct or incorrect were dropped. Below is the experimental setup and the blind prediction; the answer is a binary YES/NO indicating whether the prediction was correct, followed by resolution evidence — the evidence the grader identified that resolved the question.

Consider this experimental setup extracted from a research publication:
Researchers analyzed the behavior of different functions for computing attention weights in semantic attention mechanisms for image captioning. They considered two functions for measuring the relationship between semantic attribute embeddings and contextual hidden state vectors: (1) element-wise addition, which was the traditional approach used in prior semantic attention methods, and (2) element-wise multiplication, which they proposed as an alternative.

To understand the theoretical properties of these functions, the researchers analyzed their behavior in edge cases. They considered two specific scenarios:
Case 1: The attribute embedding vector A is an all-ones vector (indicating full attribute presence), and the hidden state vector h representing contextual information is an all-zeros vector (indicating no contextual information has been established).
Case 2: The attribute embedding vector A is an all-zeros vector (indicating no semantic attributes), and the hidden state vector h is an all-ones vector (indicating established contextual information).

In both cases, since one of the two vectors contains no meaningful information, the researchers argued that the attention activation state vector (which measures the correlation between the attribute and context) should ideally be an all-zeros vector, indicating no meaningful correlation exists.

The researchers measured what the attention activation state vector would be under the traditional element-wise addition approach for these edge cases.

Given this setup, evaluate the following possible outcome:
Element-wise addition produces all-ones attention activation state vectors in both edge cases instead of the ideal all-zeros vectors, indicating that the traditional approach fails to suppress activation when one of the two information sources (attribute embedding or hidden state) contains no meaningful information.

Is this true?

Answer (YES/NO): YES